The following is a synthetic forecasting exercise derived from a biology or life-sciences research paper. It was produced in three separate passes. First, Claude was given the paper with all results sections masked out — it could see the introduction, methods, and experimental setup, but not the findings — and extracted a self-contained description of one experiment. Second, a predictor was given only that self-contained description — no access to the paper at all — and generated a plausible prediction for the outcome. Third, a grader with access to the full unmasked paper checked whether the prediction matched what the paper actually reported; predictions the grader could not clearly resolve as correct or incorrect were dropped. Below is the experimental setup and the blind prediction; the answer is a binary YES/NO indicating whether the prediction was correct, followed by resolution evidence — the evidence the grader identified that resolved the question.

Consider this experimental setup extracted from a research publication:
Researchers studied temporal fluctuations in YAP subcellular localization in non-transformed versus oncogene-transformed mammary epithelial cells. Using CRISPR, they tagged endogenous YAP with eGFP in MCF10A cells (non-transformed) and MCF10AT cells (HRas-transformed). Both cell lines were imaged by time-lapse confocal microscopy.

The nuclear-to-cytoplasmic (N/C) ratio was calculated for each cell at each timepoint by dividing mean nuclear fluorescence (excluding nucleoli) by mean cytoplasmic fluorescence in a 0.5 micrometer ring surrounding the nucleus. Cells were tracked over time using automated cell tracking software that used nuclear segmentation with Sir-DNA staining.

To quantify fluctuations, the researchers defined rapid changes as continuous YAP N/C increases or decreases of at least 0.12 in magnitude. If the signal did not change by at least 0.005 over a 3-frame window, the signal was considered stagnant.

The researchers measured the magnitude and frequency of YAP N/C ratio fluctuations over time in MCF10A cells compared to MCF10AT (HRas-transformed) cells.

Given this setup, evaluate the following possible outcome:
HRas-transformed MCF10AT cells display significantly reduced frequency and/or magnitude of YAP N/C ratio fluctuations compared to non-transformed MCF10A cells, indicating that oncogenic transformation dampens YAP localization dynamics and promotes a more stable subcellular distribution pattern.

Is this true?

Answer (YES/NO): NO